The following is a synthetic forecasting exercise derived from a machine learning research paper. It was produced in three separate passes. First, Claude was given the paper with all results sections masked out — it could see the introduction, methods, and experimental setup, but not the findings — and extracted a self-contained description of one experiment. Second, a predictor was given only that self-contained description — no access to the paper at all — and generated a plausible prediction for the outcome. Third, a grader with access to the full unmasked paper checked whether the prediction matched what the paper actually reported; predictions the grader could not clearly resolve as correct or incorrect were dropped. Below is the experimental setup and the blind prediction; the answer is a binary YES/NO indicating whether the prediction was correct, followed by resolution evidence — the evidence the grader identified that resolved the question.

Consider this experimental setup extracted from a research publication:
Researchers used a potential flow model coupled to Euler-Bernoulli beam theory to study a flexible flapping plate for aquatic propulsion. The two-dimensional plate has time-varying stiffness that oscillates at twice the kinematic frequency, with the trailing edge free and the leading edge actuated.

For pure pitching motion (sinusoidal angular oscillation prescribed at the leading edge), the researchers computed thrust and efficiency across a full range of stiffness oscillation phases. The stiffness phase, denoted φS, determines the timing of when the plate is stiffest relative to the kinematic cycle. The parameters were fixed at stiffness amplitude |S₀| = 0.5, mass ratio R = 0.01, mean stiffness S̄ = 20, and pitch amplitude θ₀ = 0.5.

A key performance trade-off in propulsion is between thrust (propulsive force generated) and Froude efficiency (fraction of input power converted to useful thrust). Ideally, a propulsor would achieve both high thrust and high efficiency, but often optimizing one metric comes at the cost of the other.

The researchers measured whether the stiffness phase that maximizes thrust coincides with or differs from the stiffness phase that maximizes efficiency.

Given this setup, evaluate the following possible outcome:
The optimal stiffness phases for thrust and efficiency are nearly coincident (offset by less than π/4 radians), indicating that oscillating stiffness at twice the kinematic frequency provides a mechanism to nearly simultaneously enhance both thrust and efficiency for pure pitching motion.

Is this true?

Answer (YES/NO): NO